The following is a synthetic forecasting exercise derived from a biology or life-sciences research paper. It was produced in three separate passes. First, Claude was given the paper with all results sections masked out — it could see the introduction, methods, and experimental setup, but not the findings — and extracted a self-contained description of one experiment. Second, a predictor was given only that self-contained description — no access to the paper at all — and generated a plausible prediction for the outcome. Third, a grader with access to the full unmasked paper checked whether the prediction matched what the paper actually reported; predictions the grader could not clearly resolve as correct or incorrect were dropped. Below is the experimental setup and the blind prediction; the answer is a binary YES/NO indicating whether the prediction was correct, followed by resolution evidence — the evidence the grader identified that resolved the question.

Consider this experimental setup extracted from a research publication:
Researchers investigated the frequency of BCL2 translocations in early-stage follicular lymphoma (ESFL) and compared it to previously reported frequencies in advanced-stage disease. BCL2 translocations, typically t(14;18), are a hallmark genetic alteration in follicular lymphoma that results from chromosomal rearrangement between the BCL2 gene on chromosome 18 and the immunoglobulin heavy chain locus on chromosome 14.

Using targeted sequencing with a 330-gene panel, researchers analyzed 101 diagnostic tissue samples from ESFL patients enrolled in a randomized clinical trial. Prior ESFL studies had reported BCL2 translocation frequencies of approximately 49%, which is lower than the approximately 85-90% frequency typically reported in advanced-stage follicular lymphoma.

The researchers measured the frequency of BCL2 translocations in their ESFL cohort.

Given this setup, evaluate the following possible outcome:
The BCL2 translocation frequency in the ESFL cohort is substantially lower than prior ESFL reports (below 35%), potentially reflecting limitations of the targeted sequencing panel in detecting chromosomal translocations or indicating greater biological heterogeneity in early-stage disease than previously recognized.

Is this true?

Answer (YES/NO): NO